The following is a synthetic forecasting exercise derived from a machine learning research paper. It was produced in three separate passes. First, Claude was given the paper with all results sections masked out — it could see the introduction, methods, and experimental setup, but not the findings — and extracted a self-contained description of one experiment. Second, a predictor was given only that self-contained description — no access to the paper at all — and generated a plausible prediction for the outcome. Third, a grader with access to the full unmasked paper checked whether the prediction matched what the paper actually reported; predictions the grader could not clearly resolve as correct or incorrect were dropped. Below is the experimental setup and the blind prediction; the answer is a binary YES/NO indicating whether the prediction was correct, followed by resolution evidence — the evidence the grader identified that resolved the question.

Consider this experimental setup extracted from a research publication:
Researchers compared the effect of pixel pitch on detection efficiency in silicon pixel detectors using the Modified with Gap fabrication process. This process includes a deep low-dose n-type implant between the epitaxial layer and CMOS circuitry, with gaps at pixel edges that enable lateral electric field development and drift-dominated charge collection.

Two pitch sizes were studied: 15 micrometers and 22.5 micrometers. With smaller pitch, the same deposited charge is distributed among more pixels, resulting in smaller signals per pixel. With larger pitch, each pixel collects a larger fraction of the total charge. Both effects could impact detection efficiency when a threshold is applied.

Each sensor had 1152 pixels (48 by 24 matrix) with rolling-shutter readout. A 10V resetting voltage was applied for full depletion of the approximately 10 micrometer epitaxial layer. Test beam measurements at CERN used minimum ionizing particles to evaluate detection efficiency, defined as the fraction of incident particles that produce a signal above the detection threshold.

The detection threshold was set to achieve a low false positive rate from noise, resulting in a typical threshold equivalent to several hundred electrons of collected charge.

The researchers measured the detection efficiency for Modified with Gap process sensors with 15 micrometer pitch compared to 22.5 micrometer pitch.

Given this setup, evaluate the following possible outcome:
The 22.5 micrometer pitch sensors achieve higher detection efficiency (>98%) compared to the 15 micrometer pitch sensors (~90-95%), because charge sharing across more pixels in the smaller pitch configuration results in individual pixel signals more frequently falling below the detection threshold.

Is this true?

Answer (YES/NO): NO